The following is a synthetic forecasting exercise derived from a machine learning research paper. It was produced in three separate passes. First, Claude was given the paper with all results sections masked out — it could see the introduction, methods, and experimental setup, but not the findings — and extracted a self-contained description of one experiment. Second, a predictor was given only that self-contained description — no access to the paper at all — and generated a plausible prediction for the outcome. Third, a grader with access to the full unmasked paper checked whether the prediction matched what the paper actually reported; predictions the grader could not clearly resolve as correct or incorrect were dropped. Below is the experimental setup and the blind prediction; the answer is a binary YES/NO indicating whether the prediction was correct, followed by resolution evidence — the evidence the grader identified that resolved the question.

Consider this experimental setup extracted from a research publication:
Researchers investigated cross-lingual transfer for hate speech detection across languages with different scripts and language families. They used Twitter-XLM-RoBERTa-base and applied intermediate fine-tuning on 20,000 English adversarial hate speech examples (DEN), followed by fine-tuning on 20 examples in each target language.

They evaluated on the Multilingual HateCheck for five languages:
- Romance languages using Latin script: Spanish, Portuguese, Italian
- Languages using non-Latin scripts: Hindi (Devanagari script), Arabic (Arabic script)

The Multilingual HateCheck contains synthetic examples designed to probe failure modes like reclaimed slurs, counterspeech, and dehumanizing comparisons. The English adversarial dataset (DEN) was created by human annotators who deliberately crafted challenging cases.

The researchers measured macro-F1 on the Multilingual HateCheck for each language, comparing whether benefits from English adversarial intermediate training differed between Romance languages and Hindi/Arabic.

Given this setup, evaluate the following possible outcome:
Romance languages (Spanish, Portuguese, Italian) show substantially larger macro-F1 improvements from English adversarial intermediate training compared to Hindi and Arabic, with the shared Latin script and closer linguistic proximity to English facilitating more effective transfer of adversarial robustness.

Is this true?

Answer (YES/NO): YES